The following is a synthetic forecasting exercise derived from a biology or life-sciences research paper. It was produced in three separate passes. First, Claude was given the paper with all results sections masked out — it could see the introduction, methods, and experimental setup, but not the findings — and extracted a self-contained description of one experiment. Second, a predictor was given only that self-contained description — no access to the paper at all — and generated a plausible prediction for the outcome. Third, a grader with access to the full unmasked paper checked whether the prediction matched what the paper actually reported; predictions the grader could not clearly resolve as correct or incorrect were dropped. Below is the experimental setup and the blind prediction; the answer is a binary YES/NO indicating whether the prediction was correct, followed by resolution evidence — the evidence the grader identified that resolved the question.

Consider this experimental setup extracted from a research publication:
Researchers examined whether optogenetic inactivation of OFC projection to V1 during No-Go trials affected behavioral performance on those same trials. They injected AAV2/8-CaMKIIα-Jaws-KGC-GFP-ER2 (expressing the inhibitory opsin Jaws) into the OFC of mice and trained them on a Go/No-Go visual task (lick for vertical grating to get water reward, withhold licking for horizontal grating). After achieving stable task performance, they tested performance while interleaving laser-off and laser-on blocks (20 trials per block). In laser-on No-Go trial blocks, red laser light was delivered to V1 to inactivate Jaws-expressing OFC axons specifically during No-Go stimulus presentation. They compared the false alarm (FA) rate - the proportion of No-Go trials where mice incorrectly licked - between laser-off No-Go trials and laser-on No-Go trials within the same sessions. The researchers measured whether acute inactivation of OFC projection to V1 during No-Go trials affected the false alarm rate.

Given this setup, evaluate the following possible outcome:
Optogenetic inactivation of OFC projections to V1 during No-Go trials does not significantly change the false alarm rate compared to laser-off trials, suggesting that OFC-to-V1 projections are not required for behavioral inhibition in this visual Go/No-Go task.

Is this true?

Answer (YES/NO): YES